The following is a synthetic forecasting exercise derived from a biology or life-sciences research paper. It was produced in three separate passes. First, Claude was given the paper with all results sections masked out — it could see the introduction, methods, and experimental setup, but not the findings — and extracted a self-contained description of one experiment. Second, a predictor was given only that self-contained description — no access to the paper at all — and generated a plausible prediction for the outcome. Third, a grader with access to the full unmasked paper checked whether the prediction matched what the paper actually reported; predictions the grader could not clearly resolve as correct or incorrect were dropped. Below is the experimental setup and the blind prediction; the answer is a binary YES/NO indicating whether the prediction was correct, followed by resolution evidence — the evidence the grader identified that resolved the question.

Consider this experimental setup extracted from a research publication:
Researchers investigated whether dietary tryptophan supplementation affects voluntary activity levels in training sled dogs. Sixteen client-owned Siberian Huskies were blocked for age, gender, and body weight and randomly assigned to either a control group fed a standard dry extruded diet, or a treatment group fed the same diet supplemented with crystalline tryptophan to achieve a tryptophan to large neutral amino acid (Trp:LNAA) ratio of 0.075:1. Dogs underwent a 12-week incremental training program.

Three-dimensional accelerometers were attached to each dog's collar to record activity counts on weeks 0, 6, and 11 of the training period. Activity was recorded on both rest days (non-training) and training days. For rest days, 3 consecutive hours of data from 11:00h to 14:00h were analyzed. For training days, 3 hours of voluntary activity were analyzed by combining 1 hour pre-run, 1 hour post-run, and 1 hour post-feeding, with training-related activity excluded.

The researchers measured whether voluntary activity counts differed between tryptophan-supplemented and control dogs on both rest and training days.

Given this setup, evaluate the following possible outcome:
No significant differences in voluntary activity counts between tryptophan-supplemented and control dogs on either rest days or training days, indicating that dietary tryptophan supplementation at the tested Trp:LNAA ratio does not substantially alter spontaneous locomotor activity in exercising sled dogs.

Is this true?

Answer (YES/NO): YES